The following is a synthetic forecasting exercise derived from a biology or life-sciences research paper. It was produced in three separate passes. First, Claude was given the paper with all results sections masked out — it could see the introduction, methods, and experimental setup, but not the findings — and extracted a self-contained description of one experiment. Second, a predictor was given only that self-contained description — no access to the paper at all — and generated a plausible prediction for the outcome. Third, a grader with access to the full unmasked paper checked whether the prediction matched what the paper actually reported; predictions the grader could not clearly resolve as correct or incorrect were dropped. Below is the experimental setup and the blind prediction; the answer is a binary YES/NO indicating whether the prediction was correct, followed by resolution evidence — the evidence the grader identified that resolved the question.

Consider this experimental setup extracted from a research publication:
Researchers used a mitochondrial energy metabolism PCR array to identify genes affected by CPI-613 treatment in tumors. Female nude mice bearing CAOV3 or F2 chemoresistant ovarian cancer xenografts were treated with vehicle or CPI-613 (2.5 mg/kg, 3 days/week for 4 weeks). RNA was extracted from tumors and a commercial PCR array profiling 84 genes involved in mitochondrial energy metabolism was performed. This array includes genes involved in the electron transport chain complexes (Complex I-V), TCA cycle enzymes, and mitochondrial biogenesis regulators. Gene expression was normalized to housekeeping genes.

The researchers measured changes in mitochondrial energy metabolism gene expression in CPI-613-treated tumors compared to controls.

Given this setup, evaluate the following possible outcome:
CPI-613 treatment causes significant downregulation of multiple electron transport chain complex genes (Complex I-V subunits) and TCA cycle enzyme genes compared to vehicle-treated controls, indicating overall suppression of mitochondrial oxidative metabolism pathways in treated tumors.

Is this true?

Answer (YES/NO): YES